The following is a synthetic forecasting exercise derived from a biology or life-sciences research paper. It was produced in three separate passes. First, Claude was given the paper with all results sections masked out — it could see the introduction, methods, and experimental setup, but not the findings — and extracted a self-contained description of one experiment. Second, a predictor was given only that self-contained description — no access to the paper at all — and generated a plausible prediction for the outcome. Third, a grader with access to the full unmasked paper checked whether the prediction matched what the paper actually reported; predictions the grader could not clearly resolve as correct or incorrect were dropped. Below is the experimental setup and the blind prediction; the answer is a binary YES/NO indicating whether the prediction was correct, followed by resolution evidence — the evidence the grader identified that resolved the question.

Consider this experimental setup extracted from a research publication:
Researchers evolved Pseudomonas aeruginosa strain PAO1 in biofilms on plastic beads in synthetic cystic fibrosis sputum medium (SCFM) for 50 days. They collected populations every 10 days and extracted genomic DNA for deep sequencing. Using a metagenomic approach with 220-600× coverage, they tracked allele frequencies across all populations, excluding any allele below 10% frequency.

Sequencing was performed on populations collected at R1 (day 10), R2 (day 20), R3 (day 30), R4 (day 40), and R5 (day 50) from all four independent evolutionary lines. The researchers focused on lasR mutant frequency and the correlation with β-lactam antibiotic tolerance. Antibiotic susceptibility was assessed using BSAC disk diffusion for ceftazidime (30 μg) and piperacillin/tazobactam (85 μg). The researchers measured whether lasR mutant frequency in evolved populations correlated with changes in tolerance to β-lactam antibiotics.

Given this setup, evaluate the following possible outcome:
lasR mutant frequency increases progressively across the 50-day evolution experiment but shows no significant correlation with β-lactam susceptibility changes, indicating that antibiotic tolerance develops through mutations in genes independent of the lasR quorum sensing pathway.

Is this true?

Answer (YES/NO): NO